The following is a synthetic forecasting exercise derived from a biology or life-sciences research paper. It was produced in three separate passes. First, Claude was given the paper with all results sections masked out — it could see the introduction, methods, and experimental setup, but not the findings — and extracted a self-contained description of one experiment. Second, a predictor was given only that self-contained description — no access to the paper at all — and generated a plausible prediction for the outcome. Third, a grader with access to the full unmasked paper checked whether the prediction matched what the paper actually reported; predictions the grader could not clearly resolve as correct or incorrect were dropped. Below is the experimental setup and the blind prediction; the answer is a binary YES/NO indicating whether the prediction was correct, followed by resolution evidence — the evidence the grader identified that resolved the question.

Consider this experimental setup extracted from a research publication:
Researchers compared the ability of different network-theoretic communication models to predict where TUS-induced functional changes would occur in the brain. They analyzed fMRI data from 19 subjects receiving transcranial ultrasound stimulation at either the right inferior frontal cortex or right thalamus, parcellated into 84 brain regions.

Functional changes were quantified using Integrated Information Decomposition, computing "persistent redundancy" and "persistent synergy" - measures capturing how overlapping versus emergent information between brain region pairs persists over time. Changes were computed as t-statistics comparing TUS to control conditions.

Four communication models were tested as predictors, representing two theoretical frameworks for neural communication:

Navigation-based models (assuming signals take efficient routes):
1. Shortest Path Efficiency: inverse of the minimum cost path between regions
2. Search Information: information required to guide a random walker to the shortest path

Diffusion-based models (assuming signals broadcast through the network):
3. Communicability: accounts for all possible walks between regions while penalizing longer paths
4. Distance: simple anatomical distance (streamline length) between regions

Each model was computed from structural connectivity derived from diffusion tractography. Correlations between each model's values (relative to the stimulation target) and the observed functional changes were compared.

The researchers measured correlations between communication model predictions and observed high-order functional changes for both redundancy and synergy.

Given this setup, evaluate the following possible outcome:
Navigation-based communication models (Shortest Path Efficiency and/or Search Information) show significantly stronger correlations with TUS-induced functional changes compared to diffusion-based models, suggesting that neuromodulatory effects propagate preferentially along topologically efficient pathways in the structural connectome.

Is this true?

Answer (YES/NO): NO